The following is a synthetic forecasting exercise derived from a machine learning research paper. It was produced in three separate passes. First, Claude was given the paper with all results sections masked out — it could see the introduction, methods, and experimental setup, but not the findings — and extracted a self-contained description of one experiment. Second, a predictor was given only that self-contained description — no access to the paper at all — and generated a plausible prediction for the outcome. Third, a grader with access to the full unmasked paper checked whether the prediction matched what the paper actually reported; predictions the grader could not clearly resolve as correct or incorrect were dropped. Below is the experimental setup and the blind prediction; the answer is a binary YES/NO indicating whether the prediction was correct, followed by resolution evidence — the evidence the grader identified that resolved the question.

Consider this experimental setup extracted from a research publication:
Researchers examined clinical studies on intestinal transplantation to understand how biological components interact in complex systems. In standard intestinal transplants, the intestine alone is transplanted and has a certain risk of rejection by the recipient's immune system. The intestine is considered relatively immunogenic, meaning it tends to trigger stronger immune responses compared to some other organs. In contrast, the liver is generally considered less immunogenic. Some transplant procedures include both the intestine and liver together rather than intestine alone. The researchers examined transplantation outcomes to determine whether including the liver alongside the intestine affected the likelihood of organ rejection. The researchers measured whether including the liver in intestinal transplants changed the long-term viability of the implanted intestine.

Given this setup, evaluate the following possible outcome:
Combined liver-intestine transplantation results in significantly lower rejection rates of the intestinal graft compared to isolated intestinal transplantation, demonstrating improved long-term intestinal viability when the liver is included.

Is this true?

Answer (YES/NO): YES